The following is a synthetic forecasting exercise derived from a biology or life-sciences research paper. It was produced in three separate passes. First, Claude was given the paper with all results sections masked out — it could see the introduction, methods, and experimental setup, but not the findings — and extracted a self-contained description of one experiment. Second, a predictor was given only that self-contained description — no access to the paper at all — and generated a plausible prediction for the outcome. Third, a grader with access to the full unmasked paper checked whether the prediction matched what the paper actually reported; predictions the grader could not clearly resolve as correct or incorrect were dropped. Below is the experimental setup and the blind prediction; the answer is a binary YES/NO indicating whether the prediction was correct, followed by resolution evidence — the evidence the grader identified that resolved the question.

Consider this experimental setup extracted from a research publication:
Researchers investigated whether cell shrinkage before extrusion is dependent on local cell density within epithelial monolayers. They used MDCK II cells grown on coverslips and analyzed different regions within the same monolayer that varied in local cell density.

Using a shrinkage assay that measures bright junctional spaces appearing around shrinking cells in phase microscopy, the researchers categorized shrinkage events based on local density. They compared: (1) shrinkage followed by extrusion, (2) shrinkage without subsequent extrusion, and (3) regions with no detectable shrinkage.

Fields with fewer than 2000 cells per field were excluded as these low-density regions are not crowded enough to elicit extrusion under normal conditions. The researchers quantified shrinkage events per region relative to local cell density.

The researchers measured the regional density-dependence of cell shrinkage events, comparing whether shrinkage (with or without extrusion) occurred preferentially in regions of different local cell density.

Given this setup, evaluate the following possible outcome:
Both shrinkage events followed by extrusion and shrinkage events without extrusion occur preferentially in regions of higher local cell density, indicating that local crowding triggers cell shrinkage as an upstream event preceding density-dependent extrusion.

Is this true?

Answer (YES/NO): NO